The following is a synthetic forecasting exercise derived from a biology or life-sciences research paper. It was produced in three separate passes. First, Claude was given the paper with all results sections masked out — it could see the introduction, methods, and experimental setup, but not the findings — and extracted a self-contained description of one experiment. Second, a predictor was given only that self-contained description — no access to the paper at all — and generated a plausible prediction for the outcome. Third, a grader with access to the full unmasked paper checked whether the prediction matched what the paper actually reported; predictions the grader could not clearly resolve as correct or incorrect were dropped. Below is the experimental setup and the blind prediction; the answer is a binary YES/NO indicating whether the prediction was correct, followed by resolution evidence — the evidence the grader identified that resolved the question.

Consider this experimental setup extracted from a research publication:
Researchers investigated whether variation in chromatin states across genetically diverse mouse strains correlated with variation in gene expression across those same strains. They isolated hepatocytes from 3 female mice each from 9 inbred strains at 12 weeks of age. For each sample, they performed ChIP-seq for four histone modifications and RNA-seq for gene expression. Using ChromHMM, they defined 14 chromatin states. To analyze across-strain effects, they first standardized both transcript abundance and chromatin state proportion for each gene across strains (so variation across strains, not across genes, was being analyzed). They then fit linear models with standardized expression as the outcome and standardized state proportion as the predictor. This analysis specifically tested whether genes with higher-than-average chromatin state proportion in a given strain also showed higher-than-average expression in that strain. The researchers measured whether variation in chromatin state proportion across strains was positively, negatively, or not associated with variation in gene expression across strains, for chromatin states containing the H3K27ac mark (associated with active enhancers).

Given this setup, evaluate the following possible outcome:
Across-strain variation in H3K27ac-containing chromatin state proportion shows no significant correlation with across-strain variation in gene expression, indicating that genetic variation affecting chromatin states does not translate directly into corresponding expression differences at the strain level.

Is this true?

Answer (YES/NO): NO